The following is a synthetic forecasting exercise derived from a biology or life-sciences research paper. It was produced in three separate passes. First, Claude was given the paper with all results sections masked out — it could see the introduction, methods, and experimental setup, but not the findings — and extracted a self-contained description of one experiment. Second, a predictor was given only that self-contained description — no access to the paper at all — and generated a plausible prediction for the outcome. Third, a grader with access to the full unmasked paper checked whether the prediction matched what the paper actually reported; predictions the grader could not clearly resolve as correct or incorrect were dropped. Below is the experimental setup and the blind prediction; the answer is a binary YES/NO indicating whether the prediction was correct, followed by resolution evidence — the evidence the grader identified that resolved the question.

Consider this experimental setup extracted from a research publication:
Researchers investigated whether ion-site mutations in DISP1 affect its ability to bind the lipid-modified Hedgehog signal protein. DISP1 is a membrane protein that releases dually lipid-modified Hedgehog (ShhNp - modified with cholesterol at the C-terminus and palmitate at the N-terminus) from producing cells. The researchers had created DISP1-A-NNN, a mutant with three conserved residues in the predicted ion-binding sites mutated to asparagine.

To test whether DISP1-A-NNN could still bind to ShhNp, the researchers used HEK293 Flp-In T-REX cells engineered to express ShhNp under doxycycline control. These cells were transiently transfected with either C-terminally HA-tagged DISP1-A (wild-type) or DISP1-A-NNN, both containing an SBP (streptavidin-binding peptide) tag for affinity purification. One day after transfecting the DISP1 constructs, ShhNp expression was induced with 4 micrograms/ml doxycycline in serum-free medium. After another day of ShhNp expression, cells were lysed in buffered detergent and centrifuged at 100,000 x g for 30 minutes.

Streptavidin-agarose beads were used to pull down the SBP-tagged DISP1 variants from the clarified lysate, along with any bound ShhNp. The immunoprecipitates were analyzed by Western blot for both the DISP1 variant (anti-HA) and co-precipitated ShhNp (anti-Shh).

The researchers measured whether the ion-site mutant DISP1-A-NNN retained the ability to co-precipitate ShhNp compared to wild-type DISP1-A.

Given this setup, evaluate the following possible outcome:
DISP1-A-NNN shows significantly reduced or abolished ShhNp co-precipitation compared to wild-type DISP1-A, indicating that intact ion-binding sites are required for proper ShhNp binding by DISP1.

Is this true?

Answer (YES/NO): NO